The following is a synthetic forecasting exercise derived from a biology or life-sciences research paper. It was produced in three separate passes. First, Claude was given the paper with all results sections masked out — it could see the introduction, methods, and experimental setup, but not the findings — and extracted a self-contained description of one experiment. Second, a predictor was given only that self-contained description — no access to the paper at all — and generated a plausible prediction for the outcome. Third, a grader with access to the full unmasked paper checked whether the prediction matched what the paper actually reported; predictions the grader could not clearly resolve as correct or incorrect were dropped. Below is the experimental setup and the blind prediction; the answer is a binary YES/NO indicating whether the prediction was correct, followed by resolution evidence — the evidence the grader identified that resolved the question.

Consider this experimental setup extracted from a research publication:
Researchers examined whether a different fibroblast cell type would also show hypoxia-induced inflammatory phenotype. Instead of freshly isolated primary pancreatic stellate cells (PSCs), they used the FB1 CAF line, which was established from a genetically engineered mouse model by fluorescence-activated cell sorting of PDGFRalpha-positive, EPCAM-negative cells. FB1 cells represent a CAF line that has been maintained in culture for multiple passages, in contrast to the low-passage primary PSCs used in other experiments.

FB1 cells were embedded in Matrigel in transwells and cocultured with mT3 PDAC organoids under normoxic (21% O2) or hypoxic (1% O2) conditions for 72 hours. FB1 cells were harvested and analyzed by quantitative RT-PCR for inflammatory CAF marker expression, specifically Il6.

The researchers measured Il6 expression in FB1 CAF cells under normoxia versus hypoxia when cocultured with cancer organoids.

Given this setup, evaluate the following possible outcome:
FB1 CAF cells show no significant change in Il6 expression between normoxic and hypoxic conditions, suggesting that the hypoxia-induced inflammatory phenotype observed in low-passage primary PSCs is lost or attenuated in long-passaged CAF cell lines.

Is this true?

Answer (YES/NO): NO